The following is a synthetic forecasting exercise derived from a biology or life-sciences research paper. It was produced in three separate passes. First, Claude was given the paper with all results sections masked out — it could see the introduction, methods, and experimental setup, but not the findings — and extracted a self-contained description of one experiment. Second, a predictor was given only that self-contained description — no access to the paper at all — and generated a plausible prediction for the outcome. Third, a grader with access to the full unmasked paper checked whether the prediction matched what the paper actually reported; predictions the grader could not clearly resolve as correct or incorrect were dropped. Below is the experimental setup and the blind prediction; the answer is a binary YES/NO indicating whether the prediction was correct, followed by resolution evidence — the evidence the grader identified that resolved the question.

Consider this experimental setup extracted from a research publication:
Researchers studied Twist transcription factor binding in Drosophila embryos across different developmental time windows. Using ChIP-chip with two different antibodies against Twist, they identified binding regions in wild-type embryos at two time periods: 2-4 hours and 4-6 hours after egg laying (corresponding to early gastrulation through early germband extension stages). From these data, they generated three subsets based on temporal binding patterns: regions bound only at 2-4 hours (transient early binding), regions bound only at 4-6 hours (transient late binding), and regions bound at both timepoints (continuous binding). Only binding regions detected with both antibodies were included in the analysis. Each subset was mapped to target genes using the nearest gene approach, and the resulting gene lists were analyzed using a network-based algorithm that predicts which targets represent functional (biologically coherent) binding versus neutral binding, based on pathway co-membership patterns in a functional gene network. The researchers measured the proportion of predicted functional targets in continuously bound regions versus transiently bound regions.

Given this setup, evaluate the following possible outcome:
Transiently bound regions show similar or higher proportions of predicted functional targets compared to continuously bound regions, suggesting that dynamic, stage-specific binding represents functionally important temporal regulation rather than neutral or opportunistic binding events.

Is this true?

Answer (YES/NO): NO